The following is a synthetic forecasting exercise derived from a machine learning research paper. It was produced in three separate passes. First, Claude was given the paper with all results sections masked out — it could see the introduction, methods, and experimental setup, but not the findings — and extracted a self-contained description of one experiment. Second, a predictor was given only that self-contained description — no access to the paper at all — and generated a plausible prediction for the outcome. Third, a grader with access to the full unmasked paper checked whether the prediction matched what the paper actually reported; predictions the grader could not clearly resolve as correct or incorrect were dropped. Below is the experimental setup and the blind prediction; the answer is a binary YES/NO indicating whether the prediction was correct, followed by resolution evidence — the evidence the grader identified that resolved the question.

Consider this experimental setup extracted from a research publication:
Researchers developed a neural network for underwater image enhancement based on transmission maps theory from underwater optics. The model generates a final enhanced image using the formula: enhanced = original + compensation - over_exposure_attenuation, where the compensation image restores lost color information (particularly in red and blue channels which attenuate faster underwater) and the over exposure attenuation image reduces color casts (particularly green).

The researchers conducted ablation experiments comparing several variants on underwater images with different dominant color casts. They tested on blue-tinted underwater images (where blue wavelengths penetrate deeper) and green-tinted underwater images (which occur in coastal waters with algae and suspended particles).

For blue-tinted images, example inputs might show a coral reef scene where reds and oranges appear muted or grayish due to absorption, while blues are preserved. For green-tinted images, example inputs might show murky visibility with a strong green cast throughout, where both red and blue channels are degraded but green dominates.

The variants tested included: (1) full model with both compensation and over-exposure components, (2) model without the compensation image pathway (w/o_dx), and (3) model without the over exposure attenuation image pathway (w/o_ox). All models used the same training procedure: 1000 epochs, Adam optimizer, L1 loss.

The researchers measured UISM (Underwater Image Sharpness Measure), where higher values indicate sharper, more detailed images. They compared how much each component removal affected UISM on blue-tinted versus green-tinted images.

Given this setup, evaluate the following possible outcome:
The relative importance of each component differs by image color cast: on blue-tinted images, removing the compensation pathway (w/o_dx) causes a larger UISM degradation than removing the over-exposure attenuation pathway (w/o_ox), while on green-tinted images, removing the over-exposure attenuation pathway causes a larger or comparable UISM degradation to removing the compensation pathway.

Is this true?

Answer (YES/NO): NO